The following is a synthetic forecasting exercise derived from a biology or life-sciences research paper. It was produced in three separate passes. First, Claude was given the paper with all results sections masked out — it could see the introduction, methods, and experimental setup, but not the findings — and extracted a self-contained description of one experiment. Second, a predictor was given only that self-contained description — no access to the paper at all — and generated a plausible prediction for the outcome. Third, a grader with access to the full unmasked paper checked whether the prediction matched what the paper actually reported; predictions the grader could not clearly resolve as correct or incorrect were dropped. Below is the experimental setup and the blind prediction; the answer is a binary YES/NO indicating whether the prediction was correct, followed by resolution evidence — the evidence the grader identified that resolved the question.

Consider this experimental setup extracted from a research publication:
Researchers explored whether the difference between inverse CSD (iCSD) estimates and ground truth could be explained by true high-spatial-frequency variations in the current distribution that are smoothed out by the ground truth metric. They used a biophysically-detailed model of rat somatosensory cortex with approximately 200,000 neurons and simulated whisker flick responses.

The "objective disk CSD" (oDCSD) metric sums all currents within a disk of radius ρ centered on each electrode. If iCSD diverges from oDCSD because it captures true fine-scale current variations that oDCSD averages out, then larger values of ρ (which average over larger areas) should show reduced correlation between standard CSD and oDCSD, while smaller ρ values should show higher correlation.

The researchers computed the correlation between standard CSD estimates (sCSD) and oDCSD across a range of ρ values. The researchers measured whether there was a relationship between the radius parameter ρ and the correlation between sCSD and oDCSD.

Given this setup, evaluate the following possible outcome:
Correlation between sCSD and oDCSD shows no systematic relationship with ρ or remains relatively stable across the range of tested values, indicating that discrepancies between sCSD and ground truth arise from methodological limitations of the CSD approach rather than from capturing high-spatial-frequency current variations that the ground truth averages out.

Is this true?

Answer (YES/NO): YES